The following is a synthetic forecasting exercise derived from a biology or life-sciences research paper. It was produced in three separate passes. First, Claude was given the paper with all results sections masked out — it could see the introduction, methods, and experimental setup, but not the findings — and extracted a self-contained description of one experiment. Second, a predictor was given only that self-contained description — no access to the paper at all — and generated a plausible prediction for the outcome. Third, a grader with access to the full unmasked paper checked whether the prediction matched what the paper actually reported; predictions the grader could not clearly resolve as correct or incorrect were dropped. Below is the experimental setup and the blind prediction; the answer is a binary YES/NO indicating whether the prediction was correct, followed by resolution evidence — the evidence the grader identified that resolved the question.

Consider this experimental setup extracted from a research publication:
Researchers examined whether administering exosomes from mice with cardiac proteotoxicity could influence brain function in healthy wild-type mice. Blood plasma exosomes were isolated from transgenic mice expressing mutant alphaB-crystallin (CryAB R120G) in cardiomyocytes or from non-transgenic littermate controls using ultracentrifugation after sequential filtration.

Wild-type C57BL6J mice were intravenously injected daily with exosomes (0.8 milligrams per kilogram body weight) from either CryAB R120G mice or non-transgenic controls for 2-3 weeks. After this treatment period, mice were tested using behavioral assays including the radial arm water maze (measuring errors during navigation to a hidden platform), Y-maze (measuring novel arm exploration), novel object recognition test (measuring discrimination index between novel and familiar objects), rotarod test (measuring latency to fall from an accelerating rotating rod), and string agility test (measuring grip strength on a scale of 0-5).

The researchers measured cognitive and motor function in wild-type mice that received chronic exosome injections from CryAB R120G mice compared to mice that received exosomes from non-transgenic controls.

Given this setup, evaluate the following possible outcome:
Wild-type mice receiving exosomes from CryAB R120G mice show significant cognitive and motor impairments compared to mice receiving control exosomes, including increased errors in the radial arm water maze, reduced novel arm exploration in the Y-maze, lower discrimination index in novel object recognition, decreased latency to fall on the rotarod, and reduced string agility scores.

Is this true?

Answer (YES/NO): YES